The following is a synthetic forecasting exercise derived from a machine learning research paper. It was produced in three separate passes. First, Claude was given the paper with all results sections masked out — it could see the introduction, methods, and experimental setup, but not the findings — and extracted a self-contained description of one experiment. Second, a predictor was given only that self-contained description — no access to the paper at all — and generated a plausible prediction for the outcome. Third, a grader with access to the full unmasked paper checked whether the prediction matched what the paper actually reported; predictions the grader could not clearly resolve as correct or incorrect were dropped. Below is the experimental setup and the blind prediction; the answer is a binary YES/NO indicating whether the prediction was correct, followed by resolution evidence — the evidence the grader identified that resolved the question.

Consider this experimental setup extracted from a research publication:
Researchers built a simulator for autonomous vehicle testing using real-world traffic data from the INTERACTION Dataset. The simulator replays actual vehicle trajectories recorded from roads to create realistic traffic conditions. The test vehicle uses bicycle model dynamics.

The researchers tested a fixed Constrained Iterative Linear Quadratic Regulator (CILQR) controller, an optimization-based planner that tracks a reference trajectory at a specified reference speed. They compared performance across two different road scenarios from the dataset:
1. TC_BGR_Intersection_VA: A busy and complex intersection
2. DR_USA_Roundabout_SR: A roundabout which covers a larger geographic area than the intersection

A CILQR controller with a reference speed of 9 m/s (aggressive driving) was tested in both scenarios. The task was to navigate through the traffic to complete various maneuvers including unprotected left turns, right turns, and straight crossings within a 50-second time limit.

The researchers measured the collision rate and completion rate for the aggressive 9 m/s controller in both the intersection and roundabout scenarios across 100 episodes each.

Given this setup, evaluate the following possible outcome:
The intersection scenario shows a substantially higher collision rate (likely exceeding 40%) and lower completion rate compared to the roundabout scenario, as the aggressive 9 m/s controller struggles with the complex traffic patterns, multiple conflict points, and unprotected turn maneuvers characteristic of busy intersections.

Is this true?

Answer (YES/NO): YES